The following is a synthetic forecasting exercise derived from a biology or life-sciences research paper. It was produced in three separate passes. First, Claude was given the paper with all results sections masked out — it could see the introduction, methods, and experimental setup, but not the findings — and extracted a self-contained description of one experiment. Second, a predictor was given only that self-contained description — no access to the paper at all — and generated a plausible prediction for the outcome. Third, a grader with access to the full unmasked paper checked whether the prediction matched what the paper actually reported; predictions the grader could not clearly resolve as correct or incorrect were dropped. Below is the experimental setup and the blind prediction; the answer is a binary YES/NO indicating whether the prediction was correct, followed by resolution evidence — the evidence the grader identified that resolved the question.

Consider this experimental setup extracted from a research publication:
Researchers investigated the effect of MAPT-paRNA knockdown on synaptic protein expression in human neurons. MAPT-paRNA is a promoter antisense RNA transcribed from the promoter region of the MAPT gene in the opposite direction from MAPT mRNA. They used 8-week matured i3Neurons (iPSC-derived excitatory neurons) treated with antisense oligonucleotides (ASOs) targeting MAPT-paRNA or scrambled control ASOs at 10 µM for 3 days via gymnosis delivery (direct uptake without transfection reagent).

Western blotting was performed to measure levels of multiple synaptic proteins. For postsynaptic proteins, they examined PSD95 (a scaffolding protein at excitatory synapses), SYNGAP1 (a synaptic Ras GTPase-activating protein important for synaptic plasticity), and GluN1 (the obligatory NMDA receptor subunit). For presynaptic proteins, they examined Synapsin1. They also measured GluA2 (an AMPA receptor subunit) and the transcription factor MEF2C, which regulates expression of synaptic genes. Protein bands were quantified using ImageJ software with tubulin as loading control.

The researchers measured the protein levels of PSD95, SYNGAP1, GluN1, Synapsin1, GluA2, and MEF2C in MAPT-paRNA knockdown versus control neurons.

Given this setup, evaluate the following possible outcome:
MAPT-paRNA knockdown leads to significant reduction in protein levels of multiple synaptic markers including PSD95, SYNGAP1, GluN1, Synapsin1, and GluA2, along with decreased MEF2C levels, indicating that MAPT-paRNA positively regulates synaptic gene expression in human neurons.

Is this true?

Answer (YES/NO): NO